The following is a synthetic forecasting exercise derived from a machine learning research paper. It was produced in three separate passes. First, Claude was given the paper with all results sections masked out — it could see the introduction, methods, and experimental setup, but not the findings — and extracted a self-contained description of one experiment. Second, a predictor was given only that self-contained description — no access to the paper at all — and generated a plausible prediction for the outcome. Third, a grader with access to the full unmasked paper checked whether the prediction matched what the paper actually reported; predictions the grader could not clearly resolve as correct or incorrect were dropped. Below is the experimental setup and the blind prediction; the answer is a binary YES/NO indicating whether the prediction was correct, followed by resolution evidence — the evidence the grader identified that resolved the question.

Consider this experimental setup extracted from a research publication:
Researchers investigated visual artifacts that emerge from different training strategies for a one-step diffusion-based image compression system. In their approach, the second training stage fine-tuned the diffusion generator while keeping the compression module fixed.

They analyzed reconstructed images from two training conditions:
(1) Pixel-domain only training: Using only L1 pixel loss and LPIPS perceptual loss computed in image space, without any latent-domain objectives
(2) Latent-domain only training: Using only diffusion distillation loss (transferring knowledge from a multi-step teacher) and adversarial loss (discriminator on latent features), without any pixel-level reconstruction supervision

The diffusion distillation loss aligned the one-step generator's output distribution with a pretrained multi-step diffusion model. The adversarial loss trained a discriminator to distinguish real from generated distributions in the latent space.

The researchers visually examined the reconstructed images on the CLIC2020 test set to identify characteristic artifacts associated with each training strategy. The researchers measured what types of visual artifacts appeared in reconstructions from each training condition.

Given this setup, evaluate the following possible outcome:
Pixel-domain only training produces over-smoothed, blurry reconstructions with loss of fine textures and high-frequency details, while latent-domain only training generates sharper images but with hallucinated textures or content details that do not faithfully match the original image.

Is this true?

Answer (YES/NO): NO